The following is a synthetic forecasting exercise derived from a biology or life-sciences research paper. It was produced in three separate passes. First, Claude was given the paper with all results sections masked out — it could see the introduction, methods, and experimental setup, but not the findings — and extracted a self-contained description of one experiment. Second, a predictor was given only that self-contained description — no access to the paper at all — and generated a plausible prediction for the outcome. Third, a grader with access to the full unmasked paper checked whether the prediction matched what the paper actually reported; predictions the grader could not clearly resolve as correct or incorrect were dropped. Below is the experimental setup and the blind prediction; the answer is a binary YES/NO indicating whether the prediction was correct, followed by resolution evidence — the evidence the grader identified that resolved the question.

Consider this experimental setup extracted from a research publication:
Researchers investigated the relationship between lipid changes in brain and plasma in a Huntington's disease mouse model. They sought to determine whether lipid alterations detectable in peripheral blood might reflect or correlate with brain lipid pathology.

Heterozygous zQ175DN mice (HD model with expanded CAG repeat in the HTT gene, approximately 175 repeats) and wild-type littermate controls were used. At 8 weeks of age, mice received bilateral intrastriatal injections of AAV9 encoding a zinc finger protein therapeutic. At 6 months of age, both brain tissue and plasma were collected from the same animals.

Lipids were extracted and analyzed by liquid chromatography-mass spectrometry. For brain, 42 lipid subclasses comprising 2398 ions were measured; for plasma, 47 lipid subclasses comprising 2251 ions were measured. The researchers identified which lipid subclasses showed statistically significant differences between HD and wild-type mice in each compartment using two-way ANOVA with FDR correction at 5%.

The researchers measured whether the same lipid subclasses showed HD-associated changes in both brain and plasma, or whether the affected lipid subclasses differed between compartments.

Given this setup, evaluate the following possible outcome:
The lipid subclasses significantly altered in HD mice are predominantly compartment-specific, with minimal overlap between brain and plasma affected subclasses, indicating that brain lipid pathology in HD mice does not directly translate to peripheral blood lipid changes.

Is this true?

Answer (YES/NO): NO